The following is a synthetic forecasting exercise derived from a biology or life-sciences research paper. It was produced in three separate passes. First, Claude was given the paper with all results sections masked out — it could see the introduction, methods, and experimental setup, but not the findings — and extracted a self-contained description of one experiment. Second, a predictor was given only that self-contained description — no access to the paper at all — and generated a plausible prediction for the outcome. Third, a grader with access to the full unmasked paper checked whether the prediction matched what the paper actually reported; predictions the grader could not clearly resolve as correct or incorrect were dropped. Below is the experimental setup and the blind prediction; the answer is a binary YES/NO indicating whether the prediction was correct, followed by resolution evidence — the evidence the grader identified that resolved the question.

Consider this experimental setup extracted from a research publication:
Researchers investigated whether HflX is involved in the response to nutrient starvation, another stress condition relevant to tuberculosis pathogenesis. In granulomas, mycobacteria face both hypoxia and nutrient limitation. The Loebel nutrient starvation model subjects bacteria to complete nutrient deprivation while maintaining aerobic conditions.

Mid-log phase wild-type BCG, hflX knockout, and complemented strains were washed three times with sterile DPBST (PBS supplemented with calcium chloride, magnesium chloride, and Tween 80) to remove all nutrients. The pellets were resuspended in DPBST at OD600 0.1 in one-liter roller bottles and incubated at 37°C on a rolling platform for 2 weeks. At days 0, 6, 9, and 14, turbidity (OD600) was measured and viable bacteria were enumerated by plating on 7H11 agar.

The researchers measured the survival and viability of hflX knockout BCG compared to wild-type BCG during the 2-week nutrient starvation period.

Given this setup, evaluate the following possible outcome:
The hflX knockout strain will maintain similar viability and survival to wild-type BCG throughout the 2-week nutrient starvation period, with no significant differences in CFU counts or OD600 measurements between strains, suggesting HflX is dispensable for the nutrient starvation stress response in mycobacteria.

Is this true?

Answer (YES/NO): YES